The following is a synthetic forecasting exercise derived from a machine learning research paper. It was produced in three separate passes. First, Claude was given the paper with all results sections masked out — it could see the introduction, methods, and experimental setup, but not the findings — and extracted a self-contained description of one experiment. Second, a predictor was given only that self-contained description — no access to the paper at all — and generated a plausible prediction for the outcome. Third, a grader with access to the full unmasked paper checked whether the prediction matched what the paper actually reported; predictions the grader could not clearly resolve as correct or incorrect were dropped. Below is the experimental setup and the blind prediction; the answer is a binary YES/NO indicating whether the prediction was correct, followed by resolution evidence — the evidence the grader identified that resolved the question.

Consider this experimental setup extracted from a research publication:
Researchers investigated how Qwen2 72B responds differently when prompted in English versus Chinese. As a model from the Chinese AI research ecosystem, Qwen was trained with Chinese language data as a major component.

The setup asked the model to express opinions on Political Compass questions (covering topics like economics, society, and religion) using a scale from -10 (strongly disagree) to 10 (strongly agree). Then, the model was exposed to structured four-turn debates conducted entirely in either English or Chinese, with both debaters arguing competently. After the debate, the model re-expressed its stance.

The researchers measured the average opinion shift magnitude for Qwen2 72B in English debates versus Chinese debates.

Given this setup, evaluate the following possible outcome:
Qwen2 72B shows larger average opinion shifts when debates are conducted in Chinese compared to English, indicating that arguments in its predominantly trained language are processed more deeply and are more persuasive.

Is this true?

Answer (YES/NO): YES